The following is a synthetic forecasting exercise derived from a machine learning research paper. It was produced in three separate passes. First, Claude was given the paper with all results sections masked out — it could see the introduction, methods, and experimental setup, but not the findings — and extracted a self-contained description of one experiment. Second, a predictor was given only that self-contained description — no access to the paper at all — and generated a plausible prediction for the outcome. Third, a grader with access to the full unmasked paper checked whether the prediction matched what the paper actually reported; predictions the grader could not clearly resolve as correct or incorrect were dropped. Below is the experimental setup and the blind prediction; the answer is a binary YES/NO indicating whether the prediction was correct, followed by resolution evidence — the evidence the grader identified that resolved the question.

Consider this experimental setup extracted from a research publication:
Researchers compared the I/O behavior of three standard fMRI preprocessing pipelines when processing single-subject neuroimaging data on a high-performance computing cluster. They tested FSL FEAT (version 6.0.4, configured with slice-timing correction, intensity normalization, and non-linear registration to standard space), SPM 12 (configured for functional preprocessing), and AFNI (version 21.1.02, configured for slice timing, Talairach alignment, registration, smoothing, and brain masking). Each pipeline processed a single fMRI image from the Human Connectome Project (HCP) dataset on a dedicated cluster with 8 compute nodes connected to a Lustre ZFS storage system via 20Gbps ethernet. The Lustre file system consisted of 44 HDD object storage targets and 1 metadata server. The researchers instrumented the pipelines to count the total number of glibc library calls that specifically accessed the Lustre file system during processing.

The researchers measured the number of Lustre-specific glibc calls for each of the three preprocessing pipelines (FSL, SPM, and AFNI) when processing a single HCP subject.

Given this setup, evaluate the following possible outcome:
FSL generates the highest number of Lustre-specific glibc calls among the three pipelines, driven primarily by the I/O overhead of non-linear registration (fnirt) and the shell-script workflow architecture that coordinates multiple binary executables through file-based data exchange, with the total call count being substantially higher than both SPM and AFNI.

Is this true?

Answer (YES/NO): NO